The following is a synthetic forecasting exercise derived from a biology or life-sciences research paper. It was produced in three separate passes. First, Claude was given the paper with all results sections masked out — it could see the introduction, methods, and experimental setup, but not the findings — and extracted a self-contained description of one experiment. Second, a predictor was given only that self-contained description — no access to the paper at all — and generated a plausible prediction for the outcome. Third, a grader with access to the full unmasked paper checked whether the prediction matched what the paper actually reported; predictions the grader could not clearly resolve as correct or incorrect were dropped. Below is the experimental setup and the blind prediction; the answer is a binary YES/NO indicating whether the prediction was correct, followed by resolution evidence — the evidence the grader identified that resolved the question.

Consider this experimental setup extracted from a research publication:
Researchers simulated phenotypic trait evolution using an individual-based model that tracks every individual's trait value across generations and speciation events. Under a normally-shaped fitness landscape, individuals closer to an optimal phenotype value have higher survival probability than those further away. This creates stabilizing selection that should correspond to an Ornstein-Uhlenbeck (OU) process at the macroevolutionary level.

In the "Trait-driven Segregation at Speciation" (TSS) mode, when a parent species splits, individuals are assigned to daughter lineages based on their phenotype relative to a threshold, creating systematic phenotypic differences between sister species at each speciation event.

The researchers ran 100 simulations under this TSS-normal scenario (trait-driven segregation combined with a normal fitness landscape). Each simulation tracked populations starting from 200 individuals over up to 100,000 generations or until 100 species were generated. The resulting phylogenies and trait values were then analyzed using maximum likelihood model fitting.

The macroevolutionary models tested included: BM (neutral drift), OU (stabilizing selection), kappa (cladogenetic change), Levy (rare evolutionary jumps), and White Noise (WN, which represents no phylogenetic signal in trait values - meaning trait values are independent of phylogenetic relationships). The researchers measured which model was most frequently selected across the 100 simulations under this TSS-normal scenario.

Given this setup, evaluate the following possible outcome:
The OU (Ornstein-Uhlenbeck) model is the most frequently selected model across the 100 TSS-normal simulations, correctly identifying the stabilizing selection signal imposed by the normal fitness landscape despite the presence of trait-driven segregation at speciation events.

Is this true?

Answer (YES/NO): NO